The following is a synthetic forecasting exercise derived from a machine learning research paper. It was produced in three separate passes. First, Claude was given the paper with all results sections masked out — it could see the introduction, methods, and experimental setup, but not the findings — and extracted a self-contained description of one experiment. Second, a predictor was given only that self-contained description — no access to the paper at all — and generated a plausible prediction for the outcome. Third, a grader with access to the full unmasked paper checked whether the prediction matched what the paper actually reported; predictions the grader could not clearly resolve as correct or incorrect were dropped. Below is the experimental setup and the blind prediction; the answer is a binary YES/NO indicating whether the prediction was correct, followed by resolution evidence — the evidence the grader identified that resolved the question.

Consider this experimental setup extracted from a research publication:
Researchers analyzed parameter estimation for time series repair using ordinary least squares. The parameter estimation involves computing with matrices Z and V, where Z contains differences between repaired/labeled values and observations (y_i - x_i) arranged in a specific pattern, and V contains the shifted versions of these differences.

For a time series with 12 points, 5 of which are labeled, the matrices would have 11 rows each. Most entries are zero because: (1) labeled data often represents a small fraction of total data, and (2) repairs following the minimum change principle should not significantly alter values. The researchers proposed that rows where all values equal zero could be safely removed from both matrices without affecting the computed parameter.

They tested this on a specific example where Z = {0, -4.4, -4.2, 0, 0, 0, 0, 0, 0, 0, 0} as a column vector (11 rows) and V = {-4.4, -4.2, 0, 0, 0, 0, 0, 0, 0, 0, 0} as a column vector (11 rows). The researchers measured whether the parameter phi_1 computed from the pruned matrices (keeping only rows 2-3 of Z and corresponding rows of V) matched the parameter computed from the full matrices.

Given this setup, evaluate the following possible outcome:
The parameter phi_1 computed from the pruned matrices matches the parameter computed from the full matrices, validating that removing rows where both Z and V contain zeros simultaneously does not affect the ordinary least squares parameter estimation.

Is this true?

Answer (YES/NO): YES